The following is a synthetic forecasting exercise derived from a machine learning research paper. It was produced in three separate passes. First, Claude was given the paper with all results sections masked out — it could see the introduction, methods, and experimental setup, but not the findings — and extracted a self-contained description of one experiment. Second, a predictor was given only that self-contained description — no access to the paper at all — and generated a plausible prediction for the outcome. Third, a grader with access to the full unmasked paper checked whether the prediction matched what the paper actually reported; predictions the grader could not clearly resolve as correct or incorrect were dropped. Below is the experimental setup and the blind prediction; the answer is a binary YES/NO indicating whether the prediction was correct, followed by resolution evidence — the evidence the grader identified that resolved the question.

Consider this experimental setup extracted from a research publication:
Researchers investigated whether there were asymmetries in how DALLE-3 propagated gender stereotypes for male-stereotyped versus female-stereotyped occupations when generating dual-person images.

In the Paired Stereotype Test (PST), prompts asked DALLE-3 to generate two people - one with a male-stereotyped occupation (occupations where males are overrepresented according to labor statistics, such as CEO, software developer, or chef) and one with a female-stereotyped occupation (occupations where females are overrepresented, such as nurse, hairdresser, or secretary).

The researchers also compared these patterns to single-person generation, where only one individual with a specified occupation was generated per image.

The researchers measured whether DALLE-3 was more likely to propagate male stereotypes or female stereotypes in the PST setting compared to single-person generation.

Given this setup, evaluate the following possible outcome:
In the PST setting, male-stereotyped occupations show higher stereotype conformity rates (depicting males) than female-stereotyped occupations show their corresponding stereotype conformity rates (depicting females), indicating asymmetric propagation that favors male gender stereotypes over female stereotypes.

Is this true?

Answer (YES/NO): YES